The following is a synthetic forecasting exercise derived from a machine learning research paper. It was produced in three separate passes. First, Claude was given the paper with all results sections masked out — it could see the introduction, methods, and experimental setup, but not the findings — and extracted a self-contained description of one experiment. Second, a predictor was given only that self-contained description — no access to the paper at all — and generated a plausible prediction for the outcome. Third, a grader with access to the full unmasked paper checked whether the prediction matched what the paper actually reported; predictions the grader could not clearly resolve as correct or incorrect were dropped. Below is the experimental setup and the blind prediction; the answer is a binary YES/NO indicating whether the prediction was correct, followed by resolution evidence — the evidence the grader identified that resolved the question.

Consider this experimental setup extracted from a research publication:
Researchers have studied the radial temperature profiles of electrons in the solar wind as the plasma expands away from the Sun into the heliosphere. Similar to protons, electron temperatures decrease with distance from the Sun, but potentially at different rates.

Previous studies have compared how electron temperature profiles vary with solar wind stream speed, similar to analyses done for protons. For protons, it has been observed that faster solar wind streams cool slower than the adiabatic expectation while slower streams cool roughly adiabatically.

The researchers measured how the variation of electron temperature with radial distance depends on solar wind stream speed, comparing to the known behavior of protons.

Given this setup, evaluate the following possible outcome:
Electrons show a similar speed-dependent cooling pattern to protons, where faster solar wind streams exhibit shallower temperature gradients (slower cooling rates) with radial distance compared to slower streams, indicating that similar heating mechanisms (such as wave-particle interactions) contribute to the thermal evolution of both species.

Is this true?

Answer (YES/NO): YES